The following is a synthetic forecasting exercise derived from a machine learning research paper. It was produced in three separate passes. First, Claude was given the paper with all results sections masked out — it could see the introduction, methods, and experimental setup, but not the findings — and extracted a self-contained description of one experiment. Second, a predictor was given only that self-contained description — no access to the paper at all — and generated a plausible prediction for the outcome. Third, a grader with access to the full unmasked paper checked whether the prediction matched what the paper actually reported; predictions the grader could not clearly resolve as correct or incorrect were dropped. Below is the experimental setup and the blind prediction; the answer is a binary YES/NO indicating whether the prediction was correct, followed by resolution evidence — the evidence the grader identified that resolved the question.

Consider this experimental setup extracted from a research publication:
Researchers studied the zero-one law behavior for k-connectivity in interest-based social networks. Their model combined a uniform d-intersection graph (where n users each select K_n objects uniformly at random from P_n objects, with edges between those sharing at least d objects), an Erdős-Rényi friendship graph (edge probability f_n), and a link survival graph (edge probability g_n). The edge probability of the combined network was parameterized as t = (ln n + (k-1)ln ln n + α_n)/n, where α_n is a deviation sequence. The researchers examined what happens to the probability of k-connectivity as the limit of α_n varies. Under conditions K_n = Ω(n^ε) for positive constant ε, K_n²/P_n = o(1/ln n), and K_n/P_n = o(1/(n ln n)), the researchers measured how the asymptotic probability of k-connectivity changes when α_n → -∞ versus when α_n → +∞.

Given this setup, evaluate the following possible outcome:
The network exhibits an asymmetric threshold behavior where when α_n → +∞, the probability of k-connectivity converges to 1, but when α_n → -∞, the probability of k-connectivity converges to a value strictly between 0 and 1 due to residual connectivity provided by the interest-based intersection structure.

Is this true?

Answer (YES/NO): NO